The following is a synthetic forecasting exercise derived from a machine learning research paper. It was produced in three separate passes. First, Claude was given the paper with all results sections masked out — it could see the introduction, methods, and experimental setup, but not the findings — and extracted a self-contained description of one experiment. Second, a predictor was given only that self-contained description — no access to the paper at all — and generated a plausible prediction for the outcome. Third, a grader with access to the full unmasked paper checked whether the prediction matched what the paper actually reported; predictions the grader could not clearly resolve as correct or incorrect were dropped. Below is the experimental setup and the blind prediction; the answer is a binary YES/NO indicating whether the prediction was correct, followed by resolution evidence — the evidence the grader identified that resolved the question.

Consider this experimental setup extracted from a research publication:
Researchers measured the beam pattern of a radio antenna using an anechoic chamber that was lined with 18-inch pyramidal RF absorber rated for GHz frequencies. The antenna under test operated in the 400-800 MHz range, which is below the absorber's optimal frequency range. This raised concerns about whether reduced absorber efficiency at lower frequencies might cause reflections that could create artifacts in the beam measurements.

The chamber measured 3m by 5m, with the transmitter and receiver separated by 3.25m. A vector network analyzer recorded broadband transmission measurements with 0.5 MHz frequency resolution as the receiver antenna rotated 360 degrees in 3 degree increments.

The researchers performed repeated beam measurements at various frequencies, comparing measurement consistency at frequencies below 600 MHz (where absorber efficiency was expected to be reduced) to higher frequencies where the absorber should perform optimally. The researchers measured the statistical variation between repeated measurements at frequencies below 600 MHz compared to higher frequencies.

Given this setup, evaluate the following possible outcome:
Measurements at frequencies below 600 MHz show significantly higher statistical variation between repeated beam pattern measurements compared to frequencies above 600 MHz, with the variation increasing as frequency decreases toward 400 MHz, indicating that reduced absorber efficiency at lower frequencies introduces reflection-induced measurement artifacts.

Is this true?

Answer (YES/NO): NO